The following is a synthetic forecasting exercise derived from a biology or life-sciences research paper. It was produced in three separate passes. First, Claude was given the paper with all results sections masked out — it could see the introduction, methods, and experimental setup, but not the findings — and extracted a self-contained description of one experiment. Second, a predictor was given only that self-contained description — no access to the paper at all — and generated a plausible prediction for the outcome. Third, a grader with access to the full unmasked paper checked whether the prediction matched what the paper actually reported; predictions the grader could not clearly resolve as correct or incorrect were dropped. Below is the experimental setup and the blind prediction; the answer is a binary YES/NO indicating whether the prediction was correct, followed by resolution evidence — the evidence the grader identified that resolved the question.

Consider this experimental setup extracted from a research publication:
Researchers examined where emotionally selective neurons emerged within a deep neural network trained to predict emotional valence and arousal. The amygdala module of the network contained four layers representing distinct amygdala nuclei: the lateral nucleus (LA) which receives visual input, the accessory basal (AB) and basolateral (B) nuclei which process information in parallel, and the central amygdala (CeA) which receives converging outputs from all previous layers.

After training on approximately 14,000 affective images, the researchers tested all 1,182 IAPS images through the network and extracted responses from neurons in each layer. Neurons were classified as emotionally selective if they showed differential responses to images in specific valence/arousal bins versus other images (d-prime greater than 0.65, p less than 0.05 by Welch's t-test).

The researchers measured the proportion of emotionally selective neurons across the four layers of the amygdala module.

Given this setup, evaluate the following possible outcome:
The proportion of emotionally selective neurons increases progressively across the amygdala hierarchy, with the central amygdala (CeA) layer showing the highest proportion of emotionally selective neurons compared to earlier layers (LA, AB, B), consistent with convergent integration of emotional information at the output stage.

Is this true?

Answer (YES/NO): YES